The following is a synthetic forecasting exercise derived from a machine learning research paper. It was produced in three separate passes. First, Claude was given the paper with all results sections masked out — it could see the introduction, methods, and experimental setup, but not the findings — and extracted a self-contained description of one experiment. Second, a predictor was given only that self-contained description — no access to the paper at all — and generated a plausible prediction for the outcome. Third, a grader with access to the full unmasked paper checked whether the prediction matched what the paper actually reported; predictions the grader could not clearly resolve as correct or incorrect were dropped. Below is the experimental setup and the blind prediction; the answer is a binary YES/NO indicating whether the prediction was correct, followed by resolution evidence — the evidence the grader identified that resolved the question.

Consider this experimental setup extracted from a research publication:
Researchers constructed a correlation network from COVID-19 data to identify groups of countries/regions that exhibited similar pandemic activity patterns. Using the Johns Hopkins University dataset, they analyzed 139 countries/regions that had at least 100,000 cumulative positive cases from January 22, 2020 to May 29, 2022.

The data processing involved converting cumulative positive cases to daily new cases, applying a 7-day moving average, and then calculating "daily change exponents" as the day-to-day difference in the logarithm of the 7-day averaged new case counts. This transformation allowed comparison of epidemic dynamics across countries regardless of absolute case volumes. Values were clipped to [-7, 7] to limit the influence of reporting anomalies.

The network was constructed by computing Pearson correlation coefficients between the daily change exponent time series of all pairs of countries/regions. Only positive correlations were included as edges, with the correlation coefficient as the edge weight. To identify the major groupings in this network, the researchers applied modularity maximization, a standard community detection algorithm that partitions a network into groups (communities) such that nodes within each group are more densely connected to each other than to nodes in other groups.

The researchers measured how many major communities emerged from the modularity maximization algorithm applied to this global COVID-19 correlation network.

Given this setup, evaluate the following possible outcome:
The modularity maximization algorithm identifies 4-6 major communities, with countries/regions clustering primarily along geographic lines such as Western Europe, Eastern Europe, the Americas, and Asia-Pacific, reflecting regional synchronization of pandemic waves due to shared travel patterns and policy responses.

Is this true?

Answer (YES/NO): NO